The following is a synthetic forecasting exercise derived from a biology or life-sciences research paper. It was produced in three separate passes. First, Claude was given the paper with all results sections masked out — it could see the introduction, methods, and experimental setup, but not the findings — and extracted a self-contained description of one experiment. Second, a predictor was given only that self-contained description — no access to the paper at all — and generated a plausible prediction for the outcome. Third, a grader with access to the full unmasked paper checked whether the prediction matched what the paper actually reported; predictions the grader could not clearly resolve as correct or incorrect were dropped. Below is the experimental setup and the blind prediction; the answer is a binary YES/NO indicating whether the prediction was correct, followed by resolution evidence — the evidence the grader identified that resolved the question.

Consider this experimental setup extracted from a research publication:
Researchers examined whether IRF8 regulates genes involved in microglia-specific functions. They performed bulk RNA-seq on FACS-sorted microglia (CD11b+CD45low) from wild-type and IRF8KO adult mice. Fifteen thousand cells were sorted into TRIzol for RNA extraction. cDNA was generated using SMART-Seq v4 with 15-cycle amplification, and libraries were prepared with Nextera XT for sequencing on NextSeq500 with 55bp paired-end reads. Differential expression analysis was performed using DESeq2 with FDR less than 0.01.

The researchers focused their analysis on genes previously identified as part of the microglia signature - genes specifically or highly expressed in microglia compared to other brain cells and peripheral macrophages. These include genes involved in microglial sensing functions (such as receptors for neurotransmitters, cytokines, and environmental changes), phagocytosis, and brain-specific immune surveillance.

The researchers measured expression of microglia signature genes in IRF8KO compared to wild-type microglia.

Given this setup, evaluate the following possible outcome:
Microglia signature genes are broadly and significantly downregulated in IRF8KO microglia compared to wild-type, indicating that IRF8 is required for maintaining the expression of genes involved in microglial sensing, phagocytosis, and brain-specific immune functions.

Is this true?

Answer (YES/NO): YES